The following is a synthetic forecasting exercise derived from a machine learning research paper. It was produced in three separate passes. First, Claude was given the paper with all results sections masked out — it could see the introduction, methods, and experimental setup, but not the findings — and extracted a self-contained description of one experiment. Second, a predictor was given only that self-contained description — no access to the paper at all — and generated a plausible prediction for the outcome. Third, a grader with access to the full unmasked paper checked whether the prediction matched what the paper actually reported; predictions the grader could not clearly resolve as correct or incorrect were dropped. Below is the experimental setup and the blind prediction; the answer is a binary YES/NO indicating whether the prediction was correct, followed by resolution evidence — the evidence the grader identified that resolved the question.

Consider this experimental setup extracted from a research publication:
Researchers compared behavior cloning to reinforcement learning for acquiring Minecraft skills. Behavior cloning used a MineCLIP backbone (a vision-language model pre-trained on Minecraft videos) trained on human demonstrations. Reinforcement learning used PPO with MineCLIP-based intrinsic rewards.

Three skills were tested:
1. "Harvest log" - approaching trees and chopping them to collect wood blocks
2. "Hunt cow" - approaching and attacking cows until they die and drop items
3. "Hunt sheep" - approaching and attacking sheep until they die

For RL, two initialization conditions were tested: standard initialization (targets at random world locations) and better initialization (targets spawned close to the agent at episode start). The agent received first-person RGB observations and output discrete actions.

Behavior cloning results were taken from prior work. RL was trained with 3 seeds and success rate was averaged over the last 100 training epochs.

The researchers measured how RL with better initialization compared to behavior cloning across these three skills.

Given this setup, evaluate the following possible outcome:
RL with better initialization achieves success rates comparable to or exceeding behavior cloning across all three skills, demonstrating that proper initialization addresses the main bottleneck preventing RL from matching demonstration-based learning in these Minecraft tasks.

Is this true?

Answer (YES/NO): NO